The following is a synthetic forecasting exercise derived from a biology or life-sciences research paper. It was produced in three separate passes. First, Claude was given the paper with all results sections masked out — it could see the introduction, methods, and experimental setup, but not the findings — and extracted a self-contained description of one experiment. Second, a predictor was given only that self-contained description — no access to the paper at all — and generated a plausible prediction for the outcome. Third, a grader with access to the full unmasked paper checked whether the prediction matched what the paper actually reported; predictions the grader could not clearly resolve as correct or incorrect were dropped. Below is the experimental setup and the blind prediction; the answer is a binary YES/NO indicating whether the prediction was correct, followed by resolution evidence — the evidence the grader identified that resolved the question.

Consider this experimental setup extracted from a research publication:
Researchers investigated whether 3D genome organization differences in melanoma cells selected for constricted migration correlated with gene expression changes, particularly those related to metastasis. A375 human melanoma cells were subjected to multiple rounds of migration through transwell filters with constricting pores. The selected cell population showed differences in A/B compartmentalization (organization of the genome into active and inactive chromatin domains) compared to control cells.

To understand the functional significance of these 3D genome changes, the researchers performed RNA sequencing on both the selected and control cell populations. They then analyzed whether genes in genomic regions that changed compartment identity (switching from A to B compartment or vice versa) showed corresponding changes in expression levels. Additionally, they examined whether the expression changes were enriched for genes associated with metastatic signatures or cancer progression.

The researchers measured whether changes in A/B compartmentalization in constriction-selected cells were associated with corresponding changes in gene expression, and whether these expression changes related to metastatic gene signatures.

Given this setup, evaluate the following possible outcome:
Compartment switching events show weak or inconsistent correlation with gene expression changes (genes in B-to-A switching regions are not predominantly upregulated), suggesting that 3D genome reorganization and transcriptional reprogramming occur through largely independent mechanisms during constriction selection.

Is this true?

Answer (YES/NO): NO